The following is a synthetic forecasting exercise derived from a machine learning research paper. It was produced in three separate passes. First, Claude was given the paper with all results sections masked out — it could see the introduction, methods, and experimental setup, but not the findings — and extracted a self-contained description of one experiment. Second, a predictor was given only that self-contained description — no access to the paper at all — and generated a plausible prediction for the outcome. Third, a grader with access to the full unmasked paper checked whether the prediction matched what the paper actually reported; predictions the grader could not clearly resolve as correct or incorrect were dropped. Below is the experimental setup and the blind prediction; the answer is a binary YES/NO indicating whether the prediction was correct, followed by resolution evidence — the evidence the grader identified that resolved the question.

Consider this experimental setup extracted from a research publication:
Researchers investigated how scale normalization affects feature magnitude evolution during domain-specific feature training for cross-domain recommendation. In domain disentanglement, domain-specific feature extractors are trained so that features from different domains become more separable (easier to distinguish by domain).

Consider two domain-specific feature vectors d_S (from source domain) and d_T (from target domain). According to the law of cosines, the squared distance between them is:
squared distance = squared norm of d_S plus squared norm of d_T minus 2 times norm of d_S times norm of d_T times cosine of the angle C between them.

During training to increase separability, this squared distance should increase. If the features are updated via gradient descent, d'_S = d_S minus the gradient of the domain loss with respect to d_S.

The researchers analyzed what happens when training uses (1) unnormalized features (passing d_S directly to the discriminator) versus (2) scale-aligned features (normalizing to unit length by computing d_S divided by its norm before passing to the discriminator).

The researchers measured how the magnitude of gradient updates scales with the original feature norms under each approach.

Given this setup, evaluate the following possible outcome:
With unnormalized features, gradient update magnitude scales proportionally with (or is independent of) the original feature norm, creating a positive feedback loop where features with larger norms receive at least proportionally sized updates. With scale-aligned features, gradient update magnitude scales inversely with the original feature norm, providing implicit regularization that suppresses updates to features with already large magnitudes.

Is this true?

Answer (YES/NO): NO